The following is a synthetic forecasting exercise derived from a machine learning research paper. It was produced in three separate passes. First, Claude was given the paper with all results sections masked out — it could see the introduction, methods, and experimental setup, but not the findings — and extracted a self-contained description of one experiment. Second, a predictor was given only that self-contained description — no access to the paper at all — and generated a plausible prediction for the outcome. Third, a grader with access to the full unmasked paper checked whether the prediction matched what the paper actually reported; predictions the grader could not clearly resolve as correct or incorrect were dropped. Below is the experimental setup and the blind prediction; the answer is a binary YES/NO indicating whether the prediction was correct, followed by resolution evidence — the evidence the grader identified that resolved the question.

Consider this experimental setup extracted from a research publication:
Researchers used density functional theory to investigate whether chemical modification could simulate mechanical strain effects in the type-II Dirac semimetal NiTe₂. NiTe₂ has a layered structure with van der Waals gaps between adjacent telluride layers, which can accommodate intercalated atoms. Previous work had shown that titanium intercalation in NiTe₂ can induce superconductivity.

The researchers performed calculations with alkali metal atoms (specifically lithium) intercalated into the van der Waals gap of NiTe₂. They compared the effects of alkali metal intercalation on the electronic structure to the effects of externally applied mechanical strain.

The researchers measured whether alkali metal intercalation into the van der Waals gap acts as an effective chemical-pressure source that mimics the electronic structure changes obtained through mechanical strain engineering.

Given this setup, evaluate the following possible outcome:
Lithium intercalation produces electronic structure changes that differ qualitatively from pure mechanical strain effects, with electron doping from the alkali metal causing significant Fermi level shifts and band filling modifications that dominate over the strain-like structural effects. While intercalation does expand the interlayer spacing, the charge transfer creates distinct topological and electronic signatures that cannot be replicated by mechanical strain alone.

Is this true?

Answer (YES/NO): NO